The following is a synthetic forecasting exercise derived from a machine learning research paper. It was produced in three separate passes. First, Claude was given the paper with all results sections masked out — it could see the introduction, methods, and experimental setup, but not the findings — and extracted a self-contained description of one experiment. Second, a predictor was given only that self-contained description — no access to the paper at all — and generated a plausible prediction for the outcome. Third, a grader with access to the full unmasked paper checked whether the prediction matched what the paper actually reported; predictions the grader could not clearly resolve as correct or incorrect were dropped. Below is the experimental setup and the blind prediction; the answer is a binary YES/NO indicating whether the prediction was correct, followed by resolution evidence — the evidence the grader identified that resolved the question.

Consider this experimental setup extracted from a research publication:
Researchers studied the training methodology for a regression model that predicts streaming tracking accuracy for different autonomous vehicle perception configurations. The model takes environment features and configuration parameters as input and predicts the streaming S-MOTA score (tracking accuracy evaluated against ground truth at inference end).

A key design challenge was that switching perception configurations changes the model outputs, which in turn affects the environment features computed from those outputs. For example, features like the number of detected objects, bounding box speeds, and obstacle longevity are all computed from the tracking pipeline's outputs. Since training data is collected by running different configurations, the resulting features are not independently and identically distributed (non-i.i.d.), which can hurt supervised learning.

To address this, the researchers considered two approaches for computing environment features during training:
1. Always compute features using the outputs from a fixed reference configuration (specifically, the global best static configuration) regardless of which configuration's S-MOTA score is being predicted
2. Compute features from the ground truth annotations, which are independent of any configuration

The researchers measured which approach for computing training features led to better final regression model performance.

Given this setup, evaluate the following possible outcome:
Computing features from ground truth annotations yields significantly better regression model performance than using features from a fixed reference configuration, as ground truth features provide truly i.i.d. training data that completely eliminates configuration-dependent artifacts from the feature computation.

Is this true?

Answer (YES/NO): NO